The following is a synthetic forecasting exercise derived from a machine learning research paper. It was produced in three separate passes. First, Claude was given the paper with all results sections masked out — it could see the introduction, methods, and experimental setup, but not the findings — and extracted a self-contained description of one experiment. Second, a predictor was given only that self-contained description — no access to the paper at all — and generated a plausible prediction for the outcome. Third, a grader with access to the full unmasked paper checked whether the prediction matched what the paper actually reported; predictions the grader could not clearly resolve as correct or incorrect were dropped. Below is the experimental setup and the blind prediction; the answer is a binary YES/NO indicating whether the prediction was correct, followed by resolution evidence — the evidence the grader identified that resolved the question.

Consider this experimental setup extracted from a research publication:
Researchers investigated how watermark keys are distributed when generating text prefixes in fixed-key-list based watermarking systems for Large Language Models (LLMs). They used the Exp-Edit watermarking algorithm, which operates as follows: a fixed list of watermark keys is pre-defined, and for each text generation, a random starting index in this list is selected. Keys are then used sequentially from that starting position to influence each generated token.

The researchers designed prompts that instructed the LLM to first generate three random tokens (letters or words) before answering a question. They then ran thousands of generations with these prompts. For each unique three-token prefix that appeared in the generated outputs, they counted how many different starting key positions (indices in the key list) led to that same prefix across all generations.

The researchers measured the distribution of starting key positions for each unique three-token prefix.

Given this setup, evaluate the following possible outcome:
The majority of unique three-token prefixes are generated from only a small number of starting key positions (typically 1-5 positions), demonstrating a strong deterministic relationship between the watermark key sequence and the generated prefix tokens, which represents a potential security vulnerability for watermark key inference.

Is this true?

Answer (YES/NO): YES